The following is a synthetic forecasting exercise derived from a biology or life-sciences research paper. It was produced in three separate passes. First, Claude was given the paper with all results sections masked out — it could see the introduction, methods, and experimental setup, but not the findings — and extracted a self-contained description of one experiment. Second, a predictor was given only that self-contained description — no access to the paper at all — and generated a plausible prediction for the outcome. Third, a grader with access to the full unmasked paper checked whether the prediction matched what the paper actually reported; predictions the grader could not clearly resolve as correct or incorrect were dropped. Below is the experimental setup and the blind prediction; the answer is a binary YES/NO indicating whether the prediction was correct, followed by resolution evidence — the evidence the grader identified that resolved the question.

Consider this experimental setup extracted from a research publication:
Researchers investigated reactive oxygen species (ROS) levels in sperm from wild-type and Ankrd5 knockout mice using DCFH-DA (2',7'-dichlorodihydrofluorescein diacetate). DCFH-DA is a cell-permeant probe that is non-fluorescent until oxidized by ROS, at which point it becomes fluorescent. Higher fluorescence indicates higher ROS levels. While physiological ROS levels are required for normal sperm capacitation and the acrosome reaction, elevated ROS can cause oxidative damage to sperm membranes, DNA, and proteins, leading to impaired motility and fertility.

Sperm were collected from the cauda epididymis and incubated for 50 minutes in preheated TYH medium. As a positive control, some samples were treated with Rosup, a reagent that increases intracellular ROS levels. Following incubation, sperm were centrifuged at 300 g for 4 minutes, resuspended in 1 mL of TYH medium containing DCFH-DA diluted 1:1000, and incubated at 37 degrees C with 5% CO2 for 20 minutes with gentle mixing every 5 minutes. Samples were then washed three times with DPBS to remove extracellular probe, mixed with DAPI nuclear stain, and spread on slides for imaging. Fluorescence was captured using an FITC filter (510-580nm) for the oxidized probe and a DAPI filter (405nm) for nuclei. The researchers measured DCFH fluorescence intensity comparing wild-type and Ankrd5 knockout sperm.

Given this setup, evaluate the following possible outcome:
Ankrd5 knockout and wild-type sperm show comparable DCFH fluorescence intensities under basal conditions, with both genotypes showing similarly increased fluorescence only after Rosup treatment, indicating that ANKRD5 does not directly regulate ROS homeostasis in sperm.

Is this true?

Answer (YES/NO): YES